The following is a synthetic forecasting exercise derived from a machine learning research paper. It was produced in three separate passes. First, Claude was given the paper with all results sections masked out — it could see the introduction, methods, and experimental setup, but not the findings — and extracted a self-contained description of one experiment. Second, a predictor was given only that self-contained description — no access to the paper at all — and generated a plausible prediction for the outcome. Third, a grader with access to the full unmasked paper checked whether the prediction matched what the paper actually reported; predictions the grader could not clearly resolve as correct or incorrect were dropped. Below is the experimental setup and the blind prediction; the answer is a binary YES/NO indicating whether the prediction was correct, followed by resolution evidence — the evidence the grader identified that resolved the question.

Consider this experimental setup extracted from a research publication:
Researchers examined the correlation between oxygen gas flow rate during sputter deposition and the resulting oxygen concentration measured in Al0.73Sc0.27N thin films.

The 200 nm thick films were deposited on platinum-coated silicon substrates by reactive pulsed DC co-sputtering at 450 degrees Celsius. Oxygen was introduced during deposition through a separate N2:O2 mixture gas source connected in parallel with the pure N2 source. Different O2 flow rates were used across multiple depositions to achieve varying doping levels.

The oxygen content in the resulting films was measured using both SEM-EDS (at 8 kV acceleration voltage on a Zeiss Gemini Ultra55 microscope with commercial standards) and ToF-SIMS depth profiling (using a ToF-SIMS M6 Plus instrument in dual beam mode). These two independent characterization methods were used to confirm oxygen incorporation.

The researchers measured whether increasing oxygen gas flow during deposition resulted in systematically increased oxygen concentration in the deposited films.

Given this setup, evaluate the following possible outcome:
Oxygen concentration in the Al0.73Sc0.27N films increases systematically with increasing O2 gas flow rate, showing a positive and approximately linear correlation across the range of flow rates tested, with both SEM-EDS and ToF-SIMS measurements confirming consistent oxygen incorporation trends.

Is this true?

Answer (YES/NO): YES